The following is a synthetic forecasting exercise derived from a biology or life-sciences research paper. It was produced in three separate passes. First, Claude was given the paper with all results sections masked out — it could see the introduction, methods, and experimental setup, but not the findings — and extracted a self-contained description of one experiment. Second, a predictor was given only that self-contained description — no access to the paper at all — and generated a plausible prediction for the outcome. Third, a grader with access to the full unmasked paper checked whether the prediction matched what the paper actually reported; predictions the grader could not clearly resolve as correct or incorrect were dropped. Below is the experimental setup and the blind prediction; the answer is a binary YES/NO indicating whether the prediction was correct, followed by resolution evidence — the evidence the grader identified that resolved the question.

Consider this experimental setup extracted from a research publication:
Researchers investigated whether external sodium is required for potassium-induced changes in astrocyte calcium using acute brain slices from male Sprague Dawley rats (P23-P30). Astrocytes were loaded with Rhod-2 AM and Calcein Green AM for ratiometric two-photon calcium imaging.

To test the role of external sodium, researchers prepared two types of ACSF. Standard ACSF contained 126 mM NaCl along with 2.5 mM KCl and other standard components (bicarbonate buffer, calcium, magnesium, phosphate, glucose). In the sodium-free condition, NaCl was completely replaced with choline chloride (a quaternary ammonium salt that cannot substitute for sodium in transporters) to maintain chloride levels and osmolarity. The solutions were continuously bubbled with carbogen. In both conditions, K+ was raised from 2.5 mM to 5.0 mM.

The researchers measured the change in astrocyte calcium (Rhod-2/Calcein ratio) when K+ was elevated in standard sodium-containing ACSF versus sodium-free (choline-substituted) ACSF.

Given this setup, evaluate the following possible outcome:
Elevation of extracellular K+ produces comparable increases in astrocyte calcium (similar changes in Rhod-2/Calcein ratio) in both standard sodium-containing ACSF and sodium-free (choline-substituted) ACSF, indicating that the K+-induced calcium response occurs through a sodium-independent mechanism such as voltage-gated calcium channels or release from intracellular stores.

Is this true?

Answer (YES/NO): NO